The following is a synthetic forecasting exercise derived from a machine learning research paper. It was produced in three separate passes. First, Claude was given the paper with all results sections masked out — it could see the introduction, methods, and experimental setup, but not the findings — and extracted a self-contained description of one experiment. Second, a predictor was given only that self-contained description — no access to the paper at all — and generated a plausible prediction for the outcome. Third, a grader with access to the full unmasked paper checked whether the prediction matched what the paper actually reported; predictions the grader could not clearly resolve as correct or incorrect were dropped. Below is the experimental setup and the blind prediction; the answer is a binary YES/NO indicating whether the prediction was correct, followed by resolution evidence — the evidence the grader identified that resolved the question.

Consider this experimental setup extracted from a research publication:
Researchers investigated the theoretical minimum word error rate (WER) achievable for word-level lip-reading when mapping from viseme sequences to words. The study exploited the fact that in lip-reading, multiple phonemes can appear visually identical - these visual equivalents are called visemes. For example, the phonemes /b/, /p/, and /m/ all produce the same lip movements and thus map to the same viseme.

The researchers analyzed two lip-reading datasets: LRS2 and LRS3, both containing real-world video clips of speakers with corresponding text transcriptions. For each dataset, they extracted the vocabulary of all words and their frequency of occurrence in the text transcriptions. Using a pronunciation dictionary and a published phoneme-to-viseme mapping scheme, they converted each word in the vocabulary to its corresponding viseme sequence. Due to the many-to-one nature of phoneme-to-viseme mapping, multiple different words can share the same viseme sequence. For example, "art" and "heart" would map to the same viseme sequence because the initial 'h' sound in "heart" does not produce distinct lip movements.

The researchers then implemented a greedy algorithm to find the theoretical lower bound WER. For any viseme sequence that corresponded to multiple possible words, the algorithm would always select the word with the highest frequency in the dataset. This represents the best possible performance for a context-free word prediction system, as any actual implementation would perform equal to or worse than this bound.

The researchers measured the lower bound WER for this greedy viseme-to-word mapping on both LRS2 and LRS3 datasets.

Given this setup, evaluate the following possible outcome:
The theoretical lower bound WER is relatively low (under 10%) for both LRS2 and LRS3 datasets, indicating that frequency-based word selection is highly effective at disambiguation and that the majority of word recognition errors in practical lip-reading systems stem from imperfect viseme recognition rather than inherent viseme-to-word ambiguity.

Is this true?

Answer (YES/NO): NO